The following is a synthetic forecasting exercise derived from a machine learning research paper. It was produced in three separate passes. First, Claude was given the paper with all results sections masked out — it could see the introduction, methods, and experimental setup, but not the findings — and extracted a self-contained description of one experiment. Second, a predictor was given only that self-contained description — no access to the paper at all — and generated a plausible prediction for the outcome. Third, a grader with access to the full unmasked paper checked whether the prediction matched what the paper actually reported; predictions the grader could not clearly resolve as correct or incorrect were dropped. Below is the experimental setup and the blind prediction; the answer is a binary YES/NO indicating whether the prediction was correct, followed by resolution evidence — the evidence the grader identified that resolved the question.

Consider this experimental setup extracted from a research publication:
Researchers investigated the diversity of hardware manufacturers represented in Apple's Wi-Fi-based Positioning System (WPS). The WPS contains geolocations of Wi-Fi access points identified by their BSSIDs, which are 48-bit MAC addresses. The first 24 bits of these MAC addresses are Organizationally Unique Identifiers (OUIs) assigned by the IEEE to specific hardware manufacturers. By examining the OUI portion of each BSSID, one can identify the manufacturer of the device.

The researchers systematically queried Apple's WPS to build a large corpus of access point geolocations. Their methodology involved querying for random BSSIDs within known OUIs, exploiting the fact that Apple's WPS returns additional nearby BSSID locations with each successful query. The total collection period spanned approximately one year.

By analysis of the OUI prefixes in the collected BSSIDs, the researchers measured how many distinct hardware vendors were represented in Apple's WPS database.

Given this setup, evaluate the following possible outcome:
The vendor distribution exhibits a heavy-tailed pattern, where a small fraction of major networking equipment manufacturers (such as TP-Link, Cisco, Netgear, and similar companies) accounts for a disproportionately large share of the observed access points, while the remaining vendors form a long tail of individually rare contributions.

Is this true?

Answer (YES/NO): YES